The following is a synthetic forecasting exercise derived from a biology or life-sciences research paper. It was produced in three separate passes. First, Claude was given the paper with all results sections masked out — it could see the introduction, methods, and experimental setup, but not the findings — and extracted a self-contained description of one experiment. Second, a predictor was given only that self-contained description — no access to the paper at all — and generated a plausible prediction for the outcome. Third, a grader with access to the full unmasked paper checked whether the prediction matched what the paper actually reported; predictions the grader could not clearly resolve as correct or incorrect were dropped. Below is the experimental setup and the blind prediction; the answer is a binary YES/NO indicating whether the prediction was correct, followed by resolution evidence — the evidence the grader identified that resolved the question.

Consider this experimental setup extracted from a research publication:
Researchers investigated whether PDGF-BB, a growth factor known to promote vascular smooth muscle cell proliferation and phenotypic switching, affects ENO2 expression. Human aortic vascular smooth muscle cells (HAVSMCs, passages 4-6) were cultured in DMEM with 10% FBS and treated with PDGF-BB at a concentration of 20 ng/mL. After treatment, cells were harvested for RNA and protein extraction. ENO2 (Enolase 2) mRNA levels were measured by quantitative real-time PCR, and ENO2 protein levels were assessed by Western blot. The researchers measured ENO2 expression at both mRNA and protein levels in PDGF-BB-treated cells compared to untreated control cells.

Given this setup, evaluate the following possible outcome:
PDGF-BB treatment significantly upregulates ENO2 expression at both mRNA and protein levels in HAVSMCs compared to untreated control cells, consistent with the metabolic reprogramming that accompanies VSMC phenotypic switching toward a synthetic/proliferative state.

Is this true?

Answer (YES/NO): NO